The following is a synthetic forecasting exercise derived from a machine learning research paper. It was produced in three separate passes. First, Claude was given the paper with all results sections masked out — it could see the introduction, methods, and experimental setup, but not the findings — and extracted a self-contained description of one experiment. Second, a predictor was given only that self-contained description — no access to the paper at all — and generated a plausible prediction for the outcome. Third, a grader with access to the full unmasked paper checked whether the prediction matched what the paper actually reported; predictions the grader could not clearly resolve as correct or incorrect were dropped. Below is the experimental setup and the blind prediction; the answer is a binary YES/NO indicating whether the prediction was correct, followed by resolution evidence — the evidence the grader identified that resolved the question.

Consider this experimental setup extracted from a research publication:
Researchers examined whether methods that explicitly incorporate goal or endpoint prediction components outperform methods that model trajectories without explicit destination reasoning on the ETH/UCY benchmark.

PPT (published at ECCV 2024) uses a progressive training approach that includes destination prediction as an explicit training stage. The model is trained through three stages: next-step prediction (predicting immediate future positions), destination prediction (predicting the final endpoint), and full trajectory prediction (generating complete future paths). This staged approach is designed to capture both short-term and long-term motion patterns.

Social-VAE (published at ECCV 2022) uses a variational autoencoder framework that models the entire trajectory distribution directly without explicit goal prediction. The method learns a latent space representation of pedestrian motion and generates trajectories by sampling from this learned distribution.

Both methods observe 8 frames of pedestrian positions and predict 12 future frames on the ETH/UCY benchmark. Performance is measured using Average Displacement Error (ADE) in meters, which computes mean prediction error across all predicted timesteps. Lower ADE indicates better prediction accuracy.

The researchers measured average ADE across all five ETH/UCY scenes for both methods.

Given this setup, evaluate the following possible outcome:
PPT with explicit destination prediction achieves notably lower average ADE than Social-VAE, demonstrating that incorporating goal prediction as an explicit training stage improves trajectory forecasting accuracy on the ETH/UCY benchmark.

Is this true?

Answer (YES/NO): NO